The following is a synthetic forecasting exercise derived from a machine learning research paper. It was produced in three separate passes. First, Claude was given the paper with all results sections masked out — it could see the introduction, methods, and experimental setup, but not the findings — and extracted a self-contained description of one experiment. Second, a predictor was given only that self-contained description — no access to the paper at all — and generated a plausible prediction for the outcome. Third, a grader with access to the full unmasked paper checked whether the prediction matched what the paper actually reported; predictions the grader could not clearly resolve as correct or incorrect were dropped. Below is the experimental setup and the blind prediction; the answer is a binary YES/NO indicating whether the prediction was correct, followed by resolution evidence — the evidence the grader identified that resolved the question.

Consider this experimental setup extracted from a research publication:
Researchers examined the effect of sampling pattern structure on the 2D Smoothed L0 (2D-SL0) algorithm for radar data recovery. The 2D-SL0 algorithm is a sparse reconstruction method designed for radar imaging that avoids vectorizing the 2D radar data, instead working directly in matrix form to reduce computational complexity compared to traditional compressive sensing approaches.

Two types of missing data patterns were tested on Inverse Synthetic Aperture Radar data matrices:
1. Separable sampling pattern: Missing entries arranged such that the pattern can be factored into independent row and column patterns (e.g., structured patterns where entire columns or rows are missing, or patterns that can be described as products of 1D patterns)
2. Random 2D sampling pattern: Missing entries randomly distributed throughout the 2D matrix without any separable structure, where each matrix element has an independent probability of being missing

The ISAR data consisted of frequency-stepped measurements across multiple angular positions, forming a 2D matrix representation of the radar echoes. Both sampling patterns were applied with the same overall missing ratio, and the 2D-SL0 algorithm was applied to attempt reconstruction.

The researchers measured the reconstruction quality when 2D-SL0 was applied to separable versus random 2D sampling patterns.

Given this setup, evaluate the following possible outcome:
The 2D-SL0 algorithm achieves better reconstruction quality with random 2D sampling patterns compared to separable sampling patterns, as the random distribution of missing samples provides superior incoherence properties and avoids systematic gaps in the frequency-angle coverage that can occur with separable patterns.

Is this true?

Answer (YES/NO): NO